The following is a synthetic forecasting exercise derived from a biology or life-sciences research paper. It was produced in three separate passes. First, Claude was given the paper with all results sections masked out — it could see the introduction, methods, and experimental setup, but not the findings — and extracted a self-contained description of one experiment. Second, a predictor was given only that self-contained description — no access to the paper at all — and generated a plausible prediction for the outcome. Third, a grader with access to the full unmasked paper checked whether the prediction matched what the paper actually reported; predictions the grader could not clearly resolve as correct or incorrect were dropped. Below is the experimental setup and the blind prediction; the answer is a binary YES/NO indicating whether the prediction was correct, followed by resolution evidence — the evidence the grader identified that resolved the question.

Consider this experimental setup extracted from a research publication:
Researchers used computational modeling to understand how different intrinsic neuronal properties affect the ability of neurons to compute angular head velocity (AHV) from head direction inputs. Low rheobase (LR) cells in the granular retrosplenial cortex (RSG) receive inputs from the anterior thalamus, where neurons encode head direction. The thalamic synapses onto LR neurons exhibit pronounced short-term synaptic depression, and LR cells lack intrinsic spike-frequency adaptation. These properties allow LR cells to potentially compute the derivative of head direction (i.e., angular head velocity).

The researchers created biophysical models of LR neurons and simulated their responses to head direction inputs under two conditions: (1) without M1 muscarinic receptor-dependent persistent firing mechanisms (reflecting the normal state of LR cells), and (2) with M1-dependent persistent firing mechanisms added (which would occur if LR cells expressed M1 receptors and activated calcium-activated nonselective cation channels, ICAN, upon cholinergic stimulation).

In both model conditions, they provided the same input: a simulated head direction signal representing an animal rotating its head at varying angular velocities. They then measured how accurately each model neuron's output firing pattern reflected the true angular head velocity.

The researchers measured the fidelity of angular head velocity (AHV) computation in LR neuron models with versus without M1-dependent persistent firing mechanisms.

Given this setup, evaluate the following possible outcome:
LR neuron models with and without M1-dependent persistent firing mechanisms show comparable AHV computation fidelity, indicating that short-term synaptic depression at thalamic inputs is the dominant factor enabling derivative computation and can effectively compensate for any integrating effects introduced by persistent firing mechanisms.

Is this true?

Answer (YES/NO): NO